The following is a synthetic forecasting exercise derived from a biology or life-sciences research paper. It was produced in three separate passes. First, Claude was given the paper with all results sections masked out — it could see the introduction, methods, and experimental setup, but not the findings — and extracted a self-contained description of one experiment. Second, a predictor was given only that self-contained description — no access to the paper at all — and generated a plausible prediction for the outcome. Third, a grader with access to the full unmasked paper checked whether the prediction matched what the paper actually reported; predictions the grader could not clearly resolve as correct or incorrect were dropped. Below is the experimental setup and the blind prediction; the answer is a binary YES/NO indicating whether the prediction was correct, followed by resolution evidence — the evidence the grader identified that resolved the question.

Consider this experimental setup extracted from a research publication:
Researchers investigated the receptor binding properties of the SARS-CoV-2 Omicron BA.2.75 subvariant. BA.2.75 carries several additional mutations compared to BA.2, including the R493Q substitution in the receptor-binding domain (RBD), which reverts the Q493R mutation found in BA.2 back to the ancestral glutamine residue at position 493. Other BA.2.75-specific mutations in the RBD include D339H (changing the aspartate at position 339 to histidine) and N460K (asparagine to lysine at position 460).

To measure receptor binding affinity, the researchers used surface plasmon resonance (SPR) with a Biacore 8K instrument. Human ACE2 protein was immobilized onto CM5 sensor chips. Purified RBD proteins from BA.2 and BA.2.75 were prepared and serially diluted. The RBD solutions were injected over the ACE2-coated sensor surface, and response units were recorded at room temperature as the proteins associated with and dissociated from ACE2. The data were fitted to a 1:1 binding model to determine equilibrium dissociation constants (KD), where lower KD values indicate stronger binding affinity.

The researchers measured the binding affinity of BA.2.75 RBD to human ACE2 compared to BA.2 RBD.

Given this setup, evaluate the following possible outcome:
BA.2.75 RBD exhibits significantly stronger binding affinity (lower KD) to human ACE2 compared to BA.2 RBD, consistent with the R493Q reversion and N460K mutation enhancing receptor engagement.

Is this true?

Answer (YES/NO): YES